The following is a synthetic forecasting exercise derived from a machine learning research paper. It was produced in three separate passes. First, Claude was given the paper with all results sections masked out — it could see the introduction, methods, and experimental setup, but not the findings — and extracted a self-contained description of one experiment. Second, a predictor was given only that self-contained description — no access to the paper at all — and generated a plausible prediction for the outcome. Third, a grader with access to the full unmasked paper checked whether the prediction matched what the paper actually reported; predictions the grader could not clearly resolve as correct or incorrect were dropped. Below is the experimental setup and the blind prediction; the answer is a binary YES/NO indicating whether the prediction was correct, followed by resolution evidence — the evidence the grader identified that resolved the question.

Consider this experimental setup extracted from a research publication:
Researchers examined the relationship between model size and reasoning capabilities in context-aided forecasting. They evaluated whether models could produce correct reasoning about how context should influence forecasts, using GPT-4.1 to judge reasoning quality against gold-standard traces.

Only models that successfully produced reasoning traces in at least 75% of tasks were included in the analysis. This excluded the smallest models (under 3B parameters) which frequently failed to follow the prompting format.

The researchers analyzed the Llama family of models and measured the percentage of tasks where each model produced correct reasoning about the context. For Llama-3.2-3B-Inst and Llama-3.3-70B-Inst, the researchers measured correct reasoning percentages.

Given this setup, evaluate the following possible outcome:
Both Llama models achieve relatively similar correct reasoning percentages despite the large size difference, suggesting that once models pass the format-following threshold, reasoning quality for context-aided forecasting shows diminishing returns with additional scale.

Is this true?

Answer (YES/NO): NO